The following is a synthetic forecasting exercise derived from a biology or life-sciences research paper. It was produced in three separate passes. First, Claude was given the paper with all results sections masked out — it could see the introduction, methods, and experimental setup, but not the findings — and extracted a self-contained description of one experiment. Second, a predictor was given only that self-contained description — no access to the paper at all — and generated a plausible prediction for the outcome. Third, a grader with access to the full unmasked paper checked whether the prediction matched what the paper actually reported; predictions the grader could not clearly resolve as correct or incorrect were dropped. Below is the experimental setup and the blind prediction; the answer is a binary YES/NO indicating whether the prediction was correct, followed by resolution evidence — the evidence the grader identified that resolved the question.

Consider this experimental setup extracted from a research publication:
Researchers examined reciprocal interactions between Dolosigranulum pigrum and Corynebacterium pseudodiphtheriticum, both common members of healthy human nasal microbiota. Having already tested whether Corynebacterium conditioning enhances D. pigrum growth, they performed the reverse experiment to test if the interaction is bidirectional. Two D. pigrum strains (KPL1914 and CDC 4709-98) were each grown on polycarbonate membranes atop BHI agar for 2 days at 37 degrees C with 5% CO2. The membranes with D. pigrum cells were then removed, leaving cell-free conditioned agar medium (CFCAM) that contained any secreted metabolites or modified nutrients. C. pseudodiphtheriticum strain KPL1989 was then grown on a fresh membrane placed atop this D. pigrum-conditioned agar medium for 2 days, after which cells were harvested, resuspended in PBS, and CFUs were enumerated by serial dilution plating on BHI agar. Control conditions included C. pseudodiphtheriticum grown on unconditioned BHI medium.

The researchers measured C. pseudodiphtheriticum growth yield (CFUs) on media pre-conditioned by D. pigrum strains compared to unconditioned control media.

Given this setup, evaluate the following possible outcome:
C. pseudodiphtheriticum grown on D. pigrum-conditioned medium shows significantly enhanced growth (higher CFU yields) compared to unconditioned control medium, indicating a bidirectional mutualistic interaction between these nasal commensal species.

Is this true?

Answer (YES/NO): NO